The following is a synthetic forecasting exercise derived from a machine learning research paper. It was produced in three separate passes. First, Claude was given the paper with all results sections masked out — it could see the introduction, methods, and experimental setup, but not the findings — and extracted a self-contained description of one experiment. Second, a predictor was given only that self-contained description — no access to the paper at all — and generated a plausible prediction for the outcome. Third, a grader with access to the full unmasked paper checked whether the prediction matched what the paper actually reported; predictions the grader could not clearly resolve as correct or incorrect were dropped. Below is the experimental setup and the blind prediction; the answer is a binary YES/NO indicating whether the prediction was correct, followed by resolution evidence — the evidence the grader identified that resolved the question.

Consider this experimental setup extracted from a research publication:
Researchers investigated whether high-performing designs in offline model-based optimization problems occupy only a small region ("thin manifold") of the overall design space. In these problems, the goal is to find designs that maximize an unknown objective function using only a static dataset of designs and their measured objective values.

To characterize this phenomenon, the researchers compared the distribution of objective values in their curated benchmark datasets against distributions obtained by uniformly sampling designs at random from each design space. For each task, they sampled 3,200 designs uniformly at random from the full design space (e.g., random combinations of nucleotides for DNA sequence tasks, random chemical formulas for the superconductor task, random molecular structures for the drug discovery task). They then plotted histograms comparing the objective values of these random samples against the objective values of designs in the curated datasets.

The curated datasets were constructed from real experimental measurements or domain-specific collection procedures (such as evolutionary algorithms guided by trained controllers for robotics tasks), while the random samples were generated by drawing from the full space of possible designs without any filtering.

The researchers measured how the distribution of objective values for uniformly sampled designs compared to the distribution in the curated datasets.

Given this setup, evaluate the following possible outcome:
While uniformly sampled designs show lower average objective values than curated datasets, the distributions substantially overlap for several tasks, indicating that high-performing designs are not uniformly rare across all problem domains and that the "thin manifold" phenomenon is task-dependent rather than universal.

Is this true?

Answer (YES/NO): NO